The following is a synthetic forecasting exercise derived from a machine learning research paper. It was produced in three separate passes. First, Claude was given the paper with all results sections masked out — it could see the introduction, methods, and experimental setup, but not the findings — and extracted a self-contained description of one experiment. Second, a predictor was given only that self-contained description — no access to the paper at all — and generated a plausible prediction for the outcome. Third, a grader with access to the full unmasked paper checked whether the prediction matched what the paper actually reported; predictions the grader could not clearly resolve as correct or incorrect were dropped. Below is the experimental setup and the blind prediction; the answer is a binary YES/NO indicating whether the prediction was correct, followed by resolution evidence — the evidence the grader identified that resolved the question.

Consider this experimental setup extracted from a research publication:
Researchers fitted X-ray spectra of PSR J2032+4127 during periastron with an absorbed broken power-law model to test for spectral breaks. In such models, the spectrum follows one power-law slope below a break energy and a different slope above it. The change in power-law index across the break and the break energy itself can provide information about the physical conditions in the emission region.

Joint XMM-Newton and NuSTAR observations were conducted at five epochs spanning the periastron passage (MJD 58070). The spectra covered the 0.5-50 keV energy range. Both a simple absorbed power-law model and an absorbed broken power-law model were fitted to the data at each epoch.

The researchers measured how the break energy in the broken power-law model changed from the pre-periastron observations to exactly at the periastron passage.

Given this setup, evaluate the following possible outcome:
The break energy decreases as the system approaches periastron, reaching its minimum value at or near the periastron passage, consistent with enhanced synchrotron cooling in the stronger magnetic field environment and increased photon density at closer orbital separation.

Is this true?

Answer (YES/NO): NO